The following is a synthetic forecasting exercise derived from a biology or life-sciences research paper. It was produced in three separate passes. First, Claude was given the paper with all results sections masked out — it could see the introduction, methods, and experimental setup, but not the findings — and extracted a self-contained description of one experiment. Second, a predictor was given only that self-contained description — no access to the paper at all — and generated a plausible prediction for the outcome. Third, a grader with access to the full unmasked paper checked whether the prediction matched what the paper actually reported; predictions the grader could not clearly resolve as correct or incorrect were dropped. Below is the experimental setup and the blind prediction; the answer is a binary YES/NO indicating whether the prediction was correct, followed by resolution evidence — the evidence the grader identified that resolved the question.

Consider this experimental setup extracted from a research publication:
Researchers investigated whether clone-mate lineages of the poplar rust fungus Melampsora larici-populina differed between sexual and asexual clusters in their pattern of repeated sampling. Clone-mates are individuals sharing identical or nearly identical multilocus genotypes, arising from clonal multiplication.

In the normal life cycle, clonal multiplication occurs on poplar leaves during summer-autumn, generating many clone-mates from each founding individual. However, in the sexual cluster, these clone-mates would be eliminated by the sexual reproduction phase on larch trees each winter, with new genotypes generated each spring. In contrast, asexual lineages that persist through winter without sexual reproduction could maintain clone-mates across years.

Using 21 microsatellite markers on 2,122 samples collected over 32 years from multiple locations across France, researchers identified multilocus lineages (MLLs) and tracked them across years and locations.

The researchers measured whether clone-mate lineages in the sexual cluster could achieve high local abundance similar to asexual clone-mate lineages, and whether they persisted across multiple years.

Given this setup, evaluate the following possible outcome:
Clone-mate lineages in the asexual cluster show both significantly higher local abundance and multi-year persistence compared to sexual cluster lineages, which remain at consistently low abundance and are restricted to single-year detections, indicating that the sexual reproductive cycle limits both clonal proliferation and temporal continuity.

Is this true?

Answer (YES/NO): NO